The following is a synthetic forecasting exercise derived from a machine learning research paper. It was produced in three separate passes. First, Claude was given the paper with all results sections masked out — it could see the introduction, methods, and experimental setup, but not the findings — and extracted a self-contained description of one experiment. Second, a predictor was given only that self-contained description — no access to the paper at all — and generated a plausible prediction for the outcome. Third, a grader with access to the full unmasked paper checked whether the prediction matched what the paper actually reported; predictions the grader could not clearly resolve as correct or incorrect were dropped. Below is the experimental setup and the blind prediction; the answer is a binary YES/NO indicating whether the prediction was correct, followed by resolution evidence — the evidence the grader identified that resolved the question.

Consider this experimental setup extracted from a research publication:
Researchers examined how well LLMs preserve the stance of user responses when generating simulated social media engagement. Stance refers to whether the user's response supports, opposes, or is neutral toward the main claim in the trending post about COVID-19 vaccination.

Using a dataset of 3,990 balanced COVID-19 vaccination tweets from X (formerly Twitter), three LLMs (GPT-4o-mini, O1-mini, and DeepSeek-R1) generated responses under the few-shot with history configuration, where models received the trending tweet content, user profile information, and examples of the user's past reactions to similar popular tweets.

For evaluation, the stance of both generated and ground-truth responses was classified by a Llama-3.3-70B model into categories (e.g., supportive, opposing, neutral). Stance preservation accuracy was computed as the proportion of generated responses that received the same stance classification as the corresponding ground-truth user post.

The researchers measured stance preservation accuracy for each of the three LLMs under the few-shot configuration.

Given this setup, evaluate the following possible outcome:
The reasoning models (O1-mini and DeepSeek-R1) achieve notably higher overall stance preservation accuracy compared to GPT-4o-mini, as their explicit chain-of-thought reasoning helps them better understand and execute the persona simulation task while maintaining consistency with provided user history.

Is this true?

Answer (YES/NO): NO